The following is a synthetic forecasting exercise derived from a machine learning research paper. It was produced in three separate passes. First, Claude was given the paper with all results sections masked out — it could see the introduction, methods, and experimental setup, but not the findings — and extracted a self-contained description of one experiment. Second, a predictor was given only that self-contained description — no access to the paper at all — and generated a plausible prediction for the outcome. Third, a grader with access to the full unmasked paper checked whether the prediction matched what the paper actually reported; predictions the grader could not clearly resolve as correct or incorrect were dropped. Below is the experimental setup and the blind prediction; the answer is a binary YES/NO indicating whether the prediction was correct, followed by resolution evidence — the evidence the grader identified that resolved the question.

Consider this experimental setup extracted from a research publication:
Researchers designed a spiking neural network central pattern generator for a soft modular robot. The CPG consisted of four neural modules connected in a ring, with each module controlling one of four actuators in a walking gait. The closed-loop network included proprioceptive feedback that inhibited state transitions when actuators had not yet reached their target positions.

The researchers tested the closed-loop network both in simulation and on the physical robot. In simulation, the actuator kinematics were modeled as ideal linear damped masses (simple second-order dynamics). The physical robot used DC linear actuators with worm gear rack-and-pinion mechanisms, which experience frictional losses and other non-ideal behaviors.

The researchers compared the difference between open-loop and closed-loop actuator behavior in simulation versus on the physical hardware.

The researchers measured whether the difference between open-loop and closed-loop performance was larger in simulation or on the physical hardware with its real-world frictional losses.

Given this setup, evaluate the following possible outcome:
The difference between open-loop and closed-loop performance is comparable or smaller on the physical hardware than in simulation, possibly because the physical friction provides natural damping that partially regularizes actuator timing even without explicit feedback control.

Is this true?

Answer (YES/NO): NO